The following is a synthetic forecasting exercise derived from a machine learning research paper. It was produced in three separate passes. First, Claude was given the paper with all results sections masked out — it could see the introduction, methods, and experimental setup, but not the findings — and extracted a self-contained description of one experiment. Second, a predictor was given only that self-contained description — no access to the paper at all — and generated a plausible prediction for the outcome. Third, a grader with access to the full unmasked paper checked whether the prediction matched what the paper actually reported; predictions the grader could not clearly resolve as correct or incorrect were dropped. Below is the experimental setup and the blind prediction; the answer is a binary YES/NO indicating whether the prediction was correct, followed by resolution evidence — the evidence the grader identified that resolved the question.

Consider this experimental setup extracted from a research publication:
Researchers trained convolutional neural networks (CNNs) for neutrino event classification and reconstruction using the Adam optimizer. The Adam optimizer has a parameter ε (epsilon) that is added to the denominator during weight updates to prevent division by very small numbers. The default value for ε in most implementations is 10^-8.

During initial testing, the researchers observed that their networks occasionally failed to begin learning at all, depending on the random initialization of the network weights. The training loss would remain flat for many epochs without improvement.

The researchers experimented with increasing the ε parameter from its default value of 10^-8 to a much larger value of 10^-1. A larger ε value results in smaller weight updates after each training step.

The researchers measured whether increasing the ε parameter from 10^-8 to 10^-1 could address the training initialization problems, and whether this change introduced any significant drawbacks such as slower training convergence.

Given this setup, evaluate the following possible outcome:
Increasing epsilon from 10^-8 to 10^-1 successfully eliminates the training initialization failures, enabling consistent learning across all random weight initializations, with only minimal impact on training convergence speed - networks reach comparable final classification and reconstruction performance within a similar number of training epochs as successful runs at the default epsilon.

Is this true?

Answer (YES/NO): YES